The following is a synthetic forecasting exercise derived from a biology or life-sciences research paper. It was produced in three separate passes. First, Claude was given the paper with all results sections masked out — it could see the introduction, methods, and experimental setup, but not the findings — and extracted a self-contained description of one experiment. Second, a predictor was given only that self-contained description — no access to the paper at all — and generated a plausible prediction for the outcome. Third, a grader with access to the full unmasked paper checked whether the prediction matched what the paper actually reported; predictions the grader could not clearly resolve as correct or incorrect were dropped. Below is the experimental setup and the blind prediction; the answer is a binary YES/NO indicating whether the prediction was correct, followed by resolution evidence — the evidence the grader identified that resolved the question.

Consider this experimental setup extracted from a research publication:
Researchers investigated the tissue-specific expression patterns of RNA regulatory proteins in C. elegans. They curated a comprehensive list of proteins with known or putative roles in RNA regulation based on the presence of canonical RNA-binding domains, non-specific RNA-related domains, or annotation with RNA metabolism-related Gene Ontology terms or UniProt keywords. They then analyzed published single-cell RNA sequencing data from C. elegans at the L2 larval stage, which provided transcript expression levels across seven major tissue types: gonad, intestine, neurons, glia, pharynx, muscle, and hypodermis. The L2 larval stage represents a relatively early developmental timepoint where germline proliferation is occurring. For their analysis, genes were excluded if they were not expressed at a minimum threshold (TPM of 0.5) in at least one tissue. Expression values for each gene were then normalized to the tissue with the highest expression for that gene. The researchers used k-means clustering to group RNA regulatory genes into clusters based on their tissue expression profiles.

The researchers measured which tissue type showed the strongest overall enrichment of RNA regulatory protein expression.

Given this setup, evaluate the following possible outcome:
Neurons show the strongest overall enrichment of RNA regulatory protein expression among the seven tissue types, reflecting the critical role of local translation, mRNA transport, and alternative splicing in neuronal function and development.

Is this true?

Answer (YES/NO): NO